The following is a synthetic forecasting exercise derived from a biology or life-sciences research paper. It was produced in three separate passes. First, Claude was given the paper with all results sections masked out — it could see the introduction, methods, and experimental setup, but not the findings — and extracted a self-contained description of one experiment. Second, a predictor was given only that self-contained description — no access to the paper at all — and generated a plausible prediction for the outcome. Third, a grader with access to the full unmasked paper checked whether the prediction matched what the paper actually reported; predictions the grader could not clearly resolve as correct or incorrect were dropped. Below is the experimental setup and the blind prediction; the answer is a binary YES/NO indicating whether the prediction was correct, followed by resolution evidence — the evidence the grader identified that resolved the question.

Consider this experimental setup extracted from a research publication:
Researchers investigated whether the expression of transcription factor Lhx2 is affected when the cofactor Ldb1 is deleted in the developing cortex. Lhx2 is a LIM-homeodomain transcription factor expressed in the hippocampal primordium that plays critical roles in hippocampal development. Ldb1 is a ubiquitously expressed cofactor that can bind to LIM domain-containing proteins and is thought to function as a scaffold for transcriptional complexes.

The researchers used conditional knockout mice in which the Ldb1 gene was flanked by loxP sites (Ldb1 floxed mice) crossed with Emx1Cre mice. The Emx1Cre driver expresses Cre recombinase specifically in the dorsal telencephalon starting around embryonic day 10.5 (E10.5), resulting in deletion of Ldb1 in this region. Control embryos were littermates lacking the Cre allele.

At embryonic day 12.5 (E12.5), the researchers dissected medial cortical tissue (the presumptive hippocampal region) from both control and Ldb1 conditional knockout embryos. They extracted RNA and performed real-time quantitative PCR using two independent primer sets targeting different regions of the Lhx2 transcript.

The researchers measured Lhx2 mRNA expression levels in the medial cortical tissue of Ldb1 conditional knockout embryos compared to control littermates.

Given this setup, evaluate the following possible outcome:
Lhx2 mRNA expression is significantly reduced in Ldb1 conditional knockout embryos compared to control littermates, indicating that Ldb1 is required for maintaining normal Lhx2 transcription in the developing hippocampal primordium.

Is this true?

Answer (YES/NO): NO